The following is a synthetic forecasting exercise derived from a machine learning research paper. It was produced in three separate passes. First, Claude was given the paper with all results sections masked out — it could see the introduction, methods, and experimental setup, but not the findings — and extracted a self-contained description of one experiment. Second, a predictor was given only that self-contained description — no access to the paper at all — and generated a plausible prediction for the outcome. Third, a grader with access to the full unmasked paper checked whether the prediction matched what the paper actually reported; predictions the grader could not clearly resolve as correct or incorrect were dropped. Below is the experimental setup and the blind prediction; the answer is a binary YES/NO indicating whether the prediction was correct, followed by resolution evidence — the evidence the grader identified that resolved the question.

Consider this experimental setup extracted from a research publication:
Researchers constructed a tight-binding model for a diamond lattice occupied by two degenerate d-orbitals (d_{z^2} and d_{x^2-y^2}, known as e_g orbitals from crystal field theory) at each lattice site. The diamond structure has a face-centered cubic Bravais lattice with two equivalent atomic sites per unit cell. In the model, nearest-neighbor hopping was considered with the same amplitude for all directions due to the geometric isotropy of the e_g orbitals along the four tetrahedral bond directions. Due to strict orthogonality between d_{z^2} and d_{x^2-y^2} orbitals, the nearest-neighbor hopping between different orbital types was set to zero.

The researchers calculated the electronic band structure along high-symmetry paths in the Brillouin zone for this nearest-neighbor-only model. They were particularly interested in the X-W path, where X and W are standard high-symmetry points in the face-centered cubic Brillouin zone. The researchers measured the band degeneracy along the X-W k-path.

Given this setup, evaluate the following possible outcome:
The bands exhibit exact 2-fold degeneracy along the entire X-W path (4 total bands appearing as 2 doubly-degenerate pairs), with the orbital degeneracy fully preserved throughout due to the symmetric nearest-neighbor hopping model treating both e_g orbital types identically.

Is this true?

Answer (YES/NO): NO